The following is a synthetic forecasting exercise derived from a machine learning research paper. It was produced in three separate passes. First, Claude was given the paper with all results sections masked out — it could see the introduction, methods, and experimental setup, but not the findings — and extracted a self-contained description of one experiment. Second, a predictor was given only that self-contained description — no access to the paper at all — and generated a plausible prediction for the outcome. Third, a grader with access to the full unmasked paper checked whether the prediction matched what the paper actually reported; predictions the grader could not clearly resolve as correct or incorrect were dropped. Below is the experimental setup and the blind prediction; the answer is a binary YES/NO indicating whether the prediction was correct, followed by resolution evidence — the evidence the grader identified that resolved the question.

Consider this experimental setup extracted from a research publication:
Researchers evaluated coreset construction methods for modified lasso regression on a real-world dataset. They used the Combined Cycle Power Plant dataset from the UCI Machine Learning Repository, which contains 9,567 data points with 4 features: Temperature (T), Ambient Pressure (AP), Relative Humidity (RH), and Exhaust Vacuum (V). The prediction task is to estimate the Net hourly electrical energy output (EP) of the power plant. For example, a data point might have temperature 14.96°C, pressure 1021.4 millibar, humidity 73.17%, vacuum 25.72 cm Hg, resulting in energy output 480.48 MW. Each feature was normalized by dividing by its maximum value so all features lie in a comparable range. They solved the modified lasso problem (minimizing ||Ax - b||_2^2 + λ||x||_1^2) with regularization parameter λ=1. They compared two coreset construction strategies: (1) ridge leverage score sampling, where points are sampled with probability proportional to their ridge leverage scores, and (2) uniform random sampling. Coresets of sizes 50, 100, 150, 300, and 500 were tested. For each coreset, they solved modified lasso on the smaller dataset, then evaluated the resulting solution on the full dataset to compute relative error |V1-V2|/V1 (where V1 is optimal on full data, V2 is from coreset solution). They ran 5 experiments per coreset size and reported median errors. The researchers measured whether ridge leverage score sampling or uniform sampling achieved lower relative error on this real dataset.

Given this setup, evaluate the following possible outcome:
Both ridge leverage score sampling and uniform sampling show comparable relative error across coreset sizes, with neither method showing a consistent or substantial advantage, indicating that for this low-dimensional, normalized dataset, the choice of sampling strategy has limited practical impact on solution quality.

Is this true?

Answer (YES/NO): NO